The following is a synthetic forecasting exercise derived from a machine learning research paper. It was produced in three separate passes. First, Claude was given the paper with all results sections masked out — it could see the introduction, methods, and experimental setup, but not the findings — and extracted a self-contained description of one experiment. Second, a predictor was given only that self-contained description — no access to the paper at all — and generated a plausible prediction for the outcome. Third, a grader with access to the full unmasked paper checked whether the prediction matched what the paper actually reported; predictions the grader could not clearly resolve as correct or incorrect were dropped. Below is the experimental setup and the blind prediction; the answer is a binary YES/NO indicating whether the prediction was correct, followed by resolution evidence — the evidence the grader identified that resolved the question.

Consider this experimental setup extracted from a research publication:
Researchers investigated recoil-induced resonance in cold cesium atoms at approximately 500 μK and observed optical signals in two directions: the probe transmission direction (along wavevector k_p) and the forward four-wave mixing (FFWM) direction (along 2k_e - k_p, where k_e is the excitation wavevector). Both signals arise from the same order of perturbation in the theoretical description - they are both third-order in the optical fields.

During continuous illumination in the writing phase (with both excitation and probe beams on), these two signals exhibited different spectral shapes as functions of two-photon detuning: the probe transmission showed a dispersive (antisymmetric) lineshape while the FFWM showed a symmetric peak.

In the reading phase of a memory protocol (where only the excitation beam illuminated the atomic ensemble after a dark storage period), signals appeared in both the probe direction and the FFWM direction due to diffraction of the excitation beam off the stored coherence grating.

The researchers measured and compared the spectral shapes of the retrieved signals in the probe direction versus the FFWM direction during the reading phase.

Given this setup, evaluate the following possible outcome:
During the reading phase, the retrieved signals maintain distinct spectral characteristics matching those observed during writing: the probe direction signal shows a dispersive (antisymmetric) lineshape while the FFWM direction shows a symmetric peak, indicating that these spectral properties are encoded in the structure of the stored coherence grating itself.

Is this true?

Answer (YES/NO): NO